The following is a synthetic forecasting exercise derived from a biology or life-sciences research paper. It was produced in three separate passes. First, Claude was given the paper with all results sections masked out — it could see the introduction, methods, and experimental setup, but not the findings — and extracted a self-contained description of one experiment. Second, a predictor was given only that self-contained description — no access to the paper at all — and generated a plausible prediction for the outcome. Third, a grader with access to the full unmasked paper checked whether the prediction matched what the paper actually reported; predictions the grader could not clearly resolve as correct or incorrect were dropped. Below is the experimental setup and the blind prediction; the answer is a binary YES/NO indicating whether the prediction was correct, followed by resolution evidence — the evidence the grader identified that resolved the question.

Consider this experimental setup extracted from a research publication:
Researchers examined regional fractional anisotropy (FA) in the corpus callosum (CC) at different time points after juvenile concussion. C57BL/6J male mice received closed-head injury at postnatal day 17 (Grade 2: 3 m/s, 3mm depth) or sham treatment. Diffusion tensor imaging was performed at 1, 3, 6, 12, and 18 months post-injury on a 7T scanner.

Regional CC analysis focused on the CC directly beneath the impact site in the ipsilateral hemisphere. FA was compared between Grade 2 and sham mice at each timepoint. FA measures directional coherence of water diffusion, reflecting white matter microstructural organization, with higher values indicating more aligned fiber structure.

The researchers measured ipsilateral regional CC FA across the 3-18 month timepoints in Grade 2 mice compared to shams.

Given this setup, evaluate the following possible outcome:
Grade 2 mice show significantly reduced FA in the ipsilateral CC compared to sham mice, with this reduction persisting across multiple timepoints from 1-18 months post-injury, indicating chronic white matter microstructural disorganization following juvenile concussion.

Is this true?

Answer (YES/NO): NO